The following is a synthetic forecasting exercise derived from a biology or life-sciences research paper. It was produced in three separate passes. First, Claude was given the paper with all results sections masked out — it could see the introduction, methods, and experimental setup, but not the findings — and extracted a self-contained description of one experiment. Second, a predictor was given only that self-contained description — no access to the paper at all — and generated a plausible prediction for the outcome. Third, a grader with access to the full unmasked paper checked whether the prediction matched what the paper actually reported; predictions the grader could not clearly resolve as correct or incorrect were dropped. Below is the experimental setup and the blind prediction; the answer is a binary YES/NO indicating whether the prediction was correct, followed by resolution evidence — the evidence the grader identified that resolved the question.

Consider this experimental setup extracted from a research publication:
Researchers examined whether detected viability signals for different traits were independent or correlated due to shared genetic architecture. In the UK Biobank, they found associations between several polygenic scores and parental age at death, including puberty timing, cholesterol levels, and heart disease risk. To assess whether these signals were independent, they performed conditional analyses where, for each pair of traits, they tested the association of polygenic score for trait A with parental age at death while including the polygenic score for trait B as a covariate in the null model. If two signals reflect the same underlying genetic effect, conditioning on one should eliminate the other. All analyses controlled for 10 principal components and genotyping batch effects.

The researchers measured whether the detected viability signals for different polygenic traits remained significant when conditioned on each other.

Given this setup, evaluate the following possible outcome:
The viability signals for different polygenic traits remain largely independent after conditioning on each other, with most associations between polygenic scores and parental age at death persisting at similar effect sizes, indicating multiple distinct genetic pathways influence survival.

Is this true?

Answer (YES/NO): YES